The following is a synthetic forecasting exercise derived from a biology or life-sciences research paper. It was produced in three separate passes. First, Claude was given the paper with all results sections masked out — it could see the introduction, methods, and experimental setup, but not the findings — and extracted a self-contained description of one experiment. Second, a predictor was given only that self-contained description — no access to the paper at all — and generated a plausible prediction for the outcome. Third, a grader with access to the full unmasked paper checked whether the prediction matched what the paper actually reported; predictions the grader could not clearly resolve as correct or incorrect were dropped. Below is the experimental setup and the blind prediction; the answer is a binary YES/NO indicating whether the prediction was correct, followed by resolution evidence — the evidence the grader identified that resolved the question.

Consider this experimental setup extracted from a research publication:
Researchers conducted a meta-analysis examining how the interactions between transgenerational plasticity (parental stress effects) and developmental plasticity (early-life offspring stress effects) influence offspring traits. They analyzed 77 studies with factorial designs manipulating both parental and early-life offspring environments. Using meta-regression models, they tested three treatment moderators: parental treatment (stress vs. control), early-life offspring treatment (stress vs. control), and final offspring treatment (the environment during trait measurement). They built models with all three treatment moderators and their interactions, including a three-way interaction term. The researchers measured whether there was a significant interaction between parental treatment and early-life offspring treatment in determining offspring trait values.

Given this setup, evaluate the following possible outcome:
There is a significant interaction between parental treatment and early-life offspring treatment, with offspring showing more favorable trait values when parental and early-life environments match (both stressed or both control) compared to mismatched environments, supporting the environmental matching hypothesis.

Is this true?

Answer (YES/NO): NO